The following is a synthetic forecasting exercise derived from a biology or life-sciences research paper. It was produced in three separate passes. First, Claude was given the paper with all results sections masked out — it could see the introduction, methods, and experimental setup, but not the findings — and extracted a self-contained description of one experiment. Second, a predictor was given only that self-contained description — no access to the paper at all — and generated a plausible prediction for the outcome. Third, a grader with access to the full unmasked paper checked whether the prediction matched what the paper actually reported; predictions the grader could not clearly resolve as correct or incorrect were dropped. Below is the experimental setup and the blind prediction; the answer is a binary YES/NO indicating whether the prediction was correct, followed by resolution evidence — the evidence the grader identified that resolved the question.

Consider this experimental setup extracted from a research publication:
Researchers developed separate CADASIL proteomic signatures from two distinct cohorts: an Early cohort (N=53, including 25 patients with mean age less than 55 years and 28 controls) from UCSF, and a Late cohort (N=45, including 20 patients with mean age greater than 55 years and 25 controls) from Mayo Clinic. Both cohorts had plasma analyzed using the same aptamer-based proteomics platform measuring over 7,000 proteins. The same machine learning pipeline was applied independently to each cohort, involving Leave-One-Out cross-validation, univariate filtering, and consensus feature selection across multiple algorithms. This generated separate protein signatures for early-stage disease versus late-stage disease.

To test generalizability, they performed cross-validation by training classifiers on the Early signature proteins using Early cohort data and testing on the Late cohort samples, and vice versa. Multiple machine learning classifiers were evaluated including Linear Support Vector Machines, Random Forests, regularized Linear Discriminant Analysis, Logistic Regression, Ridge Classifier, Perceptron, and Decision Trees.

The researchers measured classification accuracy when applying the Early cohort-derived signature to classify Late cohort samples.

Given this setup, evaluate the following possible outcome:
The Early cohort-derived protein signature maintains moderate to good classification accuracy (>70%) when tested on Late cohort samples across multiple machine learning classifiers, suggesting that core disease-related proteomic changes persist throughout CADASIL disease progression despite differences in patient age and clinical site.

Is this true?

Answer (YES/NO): NO